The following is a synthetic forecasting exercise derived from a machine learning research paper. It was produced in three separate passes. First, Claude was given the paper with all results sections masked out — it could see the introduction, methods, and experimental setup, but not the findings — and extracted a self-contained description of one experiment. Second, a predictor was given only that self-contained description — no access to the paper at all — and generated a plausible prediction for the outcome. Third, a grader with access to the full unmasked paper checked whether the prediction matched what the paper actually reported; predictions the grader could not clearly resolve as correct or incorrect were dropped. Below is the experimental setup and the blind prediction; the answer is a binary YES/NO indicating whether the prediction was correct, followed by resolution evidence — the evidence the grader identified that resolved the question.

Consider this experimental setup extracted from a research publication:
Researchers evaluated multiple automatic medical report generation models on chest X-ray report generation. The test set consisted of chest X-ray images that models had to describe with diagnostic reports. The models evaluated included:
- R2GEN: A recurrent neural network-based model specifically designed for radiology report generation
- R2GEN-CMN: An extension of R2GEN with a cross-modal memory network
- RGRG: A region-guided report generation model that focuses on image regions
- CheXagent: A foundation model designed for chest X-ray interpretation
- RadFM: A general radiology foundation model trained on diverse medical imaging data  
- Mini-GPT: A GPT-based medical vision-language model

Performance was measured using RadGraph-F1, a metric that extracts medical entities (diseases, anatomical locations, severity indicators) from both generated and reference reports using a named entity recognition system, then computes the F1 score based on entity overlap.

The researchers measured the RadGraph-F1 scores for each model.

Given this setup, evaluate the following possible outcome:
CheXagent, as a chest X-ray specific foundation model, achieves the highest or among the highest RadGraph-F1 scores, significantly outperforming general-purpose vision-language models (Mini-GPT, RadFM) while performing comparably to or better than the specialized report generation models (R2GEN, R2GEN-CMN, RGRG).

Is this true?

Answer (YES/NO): YES